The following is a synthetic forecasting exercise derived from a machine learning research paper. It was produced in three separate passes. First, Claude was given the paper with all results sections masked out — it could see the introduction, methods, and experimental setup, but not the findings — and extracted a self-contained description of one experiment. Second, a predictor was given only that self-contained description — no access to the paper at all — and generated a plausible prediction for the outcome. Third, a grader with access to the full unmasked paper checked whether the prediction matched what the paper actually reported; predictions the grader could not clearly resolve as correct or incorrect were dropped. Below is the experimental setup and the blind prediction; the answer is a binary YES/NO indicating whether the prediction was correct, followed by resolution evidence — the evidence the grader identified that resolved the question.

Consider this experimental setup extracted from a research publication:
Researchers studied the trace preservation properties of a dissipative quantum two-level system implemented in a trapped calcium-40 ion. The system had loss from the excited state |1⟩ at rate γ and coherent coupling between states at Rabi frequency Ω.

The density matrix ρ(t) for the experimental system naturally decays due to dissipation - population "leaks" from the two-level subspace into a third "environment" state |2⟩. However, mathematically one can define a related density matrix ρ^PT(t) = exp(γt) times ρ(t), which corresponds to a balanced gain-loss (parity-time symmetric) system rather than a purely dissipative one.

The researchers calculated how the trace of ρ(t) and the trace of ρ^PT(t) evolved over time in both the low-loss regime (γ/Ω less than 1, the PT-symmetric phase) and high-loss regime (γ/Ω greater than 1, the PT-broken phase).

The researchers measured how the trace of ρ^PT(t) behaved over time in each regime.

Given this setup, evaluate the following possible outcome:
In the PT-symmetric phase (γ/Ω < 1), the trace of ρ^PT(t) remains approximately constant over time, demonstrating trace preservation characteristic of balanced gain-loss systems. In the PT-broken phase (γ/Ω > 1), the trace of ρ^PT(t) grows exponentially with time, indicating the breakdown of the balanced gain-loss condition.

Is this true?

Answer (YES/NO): NO